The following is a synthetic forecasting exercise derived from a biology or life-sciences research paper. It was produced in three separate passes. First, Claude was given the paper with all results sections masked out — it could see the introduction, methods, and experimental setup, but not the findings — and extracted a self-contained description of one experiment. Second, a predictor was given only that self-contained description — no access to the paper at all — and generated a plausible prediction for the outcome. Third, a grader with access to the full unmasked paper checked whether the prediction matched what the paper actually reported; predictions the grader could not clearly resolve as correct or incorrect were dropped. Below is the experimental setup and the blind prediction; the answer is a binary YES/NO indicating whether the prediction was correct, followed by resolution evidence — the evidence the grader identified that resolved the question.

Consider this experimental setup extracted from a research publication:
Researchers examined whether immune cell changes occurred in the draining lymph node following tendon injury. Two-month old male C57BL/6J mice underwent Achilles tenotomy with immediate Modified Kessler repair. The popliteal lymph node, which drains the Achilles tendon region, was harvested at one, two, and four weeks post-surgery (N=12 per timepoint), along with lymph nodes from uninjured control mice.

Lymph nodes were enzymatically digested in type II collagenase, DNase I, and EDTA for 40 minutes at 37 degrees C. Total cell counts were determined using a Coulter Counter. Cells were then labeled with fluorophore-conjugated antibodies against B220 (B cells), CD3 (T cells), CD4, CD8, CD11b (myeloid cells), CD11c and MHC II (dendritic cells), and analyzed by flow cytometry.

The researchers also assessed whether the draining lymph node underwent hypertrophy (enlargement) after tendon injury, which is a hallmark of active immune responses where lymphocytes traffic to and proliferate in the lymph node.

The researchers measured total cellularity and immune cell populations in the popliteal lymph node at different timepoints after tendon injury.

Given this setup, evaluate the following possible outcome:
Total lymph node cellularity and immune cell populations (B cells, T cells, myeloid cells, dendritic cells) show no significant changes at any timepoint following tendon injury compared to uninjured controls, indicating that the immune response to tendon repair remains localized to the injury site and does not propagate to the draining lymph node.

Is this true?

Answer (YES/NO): NO